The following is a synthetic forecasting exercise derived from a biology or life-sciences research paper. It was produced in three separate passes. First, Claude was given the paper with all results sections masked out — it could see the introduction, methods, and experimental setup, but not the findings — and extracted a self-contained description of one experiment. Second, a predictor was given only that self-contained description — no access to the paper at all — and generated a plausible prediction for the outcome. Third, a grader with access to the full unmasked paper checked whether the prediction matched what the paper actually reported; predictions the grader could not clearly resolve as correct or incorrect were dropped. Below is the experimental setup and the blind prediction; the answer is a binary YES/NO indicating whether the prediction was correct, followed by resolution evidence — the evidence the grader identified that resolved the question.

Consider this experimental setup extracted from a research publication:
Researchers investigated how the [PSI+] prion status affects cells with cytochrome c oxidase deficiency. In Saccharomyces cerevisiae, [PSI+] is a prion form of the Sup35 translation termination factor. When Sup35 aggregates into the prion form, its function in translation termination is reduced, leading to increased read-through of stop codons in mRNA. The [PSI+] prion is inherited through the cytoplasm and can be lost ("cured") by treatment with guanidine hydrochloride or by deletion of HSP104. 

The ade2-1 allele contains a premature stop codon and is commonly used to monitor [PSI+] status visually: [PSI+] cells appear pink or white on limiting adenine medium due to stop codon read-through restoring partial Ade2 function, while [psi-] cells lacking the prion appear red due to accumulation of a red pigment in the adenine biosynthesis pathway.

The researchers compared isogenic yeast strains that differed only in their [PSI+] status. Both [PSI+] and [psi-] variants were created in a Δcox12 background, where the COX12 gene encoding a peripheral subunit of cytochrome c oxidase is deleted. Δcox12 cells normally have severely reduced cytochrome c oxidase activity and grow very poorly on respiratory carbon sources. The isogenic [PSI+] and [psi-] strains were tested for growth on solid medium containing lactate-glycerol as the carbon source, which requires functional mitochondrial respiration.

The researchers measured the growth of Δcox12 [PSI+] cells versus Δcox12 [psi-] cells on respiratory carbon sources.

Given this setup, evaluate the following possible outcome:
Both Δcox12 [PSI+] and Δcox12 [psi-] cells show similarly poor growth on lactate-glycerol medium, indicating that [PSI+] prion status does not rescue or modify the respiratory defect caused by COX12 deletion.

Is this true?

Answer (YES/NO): NO